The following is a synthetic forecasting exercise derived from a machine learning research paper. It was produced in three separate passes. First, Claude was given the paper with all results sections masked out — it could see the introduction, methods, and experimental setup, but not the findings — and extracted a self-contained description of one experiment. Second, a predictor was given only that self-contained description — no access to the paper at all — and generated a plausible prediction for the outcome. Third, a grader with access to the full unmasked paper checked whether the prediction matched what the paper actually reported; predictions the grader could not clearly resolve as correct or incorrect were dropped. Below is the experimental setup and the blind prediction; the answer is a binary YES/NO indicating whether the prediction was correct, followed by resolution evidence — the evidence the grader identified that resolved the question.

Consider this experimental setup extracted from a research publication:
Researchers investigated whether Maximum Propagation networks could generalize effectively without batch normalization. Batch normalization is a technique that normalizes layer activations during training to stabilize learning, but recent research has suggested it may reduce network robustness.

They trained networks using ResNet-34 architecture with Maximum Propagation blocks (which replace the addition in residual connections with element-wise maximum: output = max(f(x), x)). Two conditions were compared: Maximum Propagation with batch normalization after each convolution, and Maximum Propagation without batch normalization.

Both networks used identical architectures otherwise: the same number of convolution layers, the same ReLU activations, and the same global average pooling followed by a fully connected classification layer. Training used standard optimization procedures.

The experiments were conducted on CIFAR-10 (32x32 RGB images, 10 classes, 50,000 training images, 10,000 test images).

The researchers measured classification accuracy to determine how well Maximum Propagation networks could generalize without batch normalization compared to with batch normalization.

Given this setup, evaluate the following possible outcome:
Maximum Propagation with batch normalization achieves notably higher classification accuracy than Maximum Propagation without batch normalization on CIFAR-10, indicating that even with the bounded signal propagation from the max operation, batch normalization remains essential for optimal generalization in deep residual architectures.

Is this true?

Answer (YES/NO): YES